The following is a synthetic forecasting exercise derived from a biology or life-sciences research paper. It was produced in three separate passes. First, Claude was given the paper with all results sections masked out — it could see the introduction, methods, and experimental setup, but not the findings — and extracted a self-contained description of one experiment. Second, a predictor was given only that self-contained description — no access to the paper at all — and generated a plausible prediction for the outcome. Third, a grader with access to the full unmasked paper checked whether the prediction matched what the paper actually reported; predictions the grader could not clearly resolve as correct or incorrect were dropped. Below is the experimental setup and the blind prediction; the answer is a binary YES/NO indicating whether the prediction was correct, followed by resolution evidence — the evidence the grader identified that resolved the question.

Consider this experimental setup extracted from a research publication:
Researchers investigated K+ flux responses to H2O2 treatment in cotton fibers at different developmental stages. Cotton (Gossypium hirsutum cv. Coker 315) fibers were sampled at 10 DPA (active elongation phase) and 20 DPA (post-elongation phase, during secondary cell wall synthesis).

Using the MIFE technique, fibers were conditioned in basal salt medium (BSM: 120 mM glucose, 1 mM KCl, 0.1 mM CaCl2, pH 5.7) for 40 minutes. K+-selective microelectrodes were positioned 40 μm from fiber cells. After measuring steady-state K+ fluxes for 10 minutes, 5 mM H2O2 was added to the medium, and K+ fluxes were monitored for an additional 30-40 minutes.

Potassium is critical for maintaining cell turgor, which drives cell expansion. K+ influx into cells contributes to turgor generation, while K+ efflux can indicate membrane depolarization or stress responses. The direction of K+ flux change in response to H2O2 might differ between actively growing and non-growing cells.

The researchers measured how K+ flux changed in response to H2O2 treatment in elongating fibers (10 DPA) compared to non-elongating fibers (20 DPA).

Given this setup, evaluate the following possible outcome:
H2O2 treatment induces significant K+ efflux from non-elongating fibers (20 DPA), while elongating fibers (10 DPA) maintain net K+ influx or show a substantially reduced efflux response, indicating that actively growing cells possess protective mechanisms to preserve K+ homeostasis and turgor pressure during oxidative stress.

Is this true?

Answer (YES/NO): YES